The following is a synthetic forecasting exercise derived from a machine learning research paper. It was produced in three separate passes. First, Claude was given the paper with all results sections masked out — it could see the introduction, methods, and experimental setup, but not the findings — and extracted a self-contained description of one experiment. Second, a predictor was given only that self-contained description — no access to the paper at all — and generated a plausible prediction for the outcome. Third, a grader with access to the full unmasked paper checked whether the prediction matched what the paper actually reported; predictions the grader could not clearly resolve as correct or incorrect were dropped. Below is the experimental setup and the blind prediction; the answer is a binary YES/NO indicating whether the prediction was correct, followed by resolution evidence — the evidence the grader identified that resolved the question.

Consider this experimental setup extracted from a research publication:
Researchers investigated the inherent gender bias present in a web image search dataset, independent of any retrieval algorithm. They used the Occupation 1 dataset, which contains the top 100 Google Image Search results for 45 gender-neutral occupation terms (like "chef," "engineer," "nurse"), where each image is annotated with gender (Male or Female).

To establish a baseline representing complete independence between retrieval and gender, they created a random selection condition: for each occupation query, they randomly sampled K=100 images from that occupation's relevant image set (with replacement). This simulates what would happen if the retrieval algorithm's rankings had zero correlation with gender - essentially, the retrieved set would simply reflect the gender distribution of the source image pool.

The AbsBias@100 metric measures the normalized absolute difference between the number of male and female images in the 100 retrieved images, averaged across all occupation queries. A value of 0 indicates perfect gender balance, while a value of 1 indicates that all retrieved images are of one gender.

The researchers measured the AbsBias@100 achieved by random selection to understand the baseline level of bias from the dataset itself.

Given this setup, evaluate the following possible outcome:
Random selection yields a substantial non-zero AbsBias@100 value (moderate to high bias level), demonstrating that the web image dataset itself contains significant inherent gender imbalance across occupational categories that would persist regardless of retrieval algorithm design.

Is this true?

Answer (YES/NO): YES